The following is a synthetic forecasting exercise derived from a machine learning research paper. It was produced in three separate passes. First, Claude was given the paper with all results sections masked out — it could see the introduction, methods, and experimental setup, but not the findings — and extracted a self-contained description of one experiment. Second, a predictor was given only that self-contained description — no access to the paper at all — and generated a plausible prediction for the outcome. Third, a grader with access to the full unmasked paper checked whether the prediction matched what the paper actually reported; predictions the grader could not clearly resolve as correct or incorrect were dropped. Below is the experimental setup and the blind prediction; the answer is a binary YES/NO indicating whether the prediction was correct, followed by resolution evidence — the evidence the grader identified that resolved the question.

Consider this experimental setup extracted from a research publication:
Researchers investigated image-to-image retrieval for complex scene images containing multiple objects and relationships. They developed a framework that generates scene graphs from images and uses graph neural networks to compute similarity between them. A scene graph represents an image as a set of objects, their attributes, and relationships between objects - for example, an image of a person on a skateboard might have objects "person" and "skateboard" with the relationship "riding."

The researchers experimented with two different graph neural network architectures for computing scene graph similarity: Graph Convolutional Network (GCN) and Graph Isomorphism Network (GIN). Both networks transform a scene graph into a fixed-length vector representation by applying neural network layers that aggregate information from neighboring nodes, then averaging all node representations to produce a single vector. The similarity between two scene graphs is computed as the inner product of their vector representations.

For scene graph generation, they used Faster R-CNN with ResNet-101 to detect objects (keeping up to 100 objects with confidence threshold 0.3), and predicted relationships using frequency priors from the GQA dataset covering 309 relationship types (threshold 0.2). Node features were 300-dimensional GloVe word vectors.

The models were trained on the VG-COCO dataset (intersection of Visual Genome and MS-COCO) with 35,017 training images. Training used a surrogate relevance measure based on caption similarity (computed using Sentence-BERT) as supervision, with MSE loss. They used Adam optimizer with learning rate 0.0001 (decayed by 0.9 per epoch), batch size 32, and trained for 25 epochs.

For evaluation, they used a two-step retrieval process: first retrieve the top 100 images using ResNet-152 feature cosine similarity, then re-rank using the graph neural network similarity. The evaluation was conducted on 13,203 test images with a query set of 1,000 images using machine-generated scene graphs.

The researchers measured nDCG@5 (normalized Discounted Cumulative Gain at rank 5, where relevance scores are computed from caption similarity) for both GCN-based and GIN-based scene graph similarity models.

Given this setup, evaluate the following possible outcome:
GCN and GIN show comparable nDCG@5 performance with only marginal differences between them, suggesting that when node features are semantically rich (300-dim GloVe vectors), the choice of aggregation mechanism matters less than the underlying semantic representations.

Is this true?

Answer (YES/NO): YES